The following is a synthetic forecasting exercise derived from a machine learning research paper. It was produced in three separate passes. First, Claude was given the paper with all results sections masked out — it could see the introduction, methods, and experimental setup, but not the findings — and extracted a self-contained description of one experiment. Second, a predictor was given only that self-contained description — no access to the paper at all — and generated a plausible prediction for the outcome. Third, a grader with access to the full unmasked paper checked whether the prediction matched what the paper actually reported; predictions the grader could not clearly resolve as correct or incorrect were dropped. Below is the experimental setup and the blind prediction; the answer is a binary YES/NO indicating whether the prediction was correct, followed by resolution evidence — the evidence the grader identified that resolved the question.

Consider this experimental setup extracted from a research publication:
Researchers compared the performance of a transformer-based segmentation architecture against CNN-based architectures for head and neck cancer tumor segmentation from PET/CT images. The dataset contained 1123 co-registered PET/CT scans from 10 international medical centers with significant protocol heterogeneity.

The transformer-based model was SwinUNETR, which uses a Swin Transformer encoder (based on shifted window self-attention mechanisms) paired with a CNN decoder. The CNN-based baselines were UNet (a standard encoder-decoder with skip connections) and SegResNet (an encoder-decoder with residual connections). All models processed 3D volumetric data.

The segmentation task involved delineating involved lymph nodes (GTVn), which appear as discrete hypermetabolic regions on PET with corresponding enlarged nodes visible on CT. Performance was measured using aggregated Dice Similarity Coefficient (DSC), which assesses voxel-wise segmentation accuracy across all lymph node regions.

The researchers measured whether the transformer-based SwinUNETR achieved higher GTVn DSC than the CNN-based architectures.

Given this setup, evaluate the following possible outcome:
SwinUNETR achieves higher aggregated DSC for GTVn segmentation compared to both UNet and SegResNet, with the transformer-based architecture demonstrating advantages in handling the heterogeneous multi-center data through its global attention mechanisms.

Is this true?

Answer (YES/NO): NO